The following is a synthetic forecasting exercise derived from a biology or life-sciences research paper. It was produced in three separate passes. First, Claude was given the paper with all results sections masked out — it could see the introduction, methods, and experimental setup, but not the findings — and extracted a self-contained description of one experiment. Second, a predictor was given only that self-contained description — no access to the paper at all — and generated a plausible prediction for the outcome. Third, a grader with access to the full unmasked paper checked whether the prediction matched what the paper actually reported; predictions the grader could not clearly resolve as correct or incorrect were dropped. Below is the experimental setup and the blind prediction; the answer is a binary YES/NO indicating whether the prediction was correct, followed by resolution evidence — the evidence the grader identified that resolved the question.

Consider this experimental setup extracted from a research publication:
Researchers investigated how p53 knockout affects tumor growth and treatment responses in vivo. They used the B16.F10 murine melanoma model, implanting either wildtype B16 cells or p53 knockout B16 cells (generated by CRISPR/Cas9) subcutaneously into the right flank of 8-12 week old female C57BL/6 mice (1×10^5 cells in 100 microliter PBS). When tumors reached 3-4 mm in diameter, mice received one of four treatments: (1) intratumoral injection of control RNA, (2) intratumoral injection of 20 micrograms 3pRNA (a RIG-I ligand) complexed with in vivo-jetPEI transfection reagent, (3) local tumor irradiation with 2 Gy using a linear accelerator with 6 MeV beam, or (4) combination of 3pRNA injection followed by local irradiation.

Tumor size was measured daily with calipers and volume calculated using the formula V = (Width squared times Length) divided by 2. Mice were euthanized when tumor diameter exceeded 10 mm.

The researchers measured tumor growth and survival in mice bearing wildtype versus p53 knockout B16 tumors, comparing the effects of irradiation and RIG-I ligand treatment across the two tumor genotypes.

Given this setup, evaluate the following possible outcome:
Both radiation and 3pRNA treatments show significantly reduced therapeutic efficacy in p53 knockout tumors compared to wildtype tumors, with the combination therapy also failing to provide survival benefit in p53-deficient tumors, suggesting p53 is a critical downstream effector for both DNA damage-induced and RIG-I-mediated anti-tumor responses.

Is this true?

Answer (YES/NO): NO